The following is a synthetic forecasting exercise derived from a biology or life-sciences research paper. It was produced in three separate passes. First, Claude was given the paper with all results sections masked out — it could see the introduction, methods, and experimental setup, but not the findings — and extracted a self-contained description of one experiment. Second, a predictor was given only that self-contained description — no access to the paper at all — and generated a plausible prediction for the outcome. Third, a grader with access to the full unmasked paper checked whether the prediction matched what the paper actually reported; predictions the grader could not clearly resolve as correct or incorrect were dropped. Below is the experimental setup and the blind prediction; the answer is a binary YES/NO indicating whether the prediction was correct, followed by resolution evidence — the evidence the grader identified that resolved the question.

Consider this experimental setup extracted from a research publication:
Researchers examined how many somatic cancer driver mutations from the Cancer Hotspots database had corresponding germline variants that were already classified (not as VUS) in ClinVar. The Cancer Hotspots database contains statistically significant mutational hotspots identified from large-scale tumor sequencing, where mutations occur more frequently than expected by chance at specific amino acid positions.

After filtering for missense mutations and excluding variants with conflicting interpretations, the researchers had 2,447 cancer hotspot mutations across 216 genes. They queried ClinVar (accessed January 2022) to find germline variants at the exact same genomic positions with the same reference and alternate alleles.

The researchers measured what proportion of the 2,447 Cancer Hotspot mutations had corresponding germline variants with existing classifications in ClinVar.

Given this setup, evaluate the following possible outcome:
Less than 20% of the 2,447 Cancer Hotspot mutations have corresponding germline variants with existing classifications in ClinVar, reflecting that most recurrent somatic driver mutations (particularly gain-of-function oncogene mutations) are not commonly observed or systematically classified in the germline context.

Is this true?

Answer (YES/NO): NO